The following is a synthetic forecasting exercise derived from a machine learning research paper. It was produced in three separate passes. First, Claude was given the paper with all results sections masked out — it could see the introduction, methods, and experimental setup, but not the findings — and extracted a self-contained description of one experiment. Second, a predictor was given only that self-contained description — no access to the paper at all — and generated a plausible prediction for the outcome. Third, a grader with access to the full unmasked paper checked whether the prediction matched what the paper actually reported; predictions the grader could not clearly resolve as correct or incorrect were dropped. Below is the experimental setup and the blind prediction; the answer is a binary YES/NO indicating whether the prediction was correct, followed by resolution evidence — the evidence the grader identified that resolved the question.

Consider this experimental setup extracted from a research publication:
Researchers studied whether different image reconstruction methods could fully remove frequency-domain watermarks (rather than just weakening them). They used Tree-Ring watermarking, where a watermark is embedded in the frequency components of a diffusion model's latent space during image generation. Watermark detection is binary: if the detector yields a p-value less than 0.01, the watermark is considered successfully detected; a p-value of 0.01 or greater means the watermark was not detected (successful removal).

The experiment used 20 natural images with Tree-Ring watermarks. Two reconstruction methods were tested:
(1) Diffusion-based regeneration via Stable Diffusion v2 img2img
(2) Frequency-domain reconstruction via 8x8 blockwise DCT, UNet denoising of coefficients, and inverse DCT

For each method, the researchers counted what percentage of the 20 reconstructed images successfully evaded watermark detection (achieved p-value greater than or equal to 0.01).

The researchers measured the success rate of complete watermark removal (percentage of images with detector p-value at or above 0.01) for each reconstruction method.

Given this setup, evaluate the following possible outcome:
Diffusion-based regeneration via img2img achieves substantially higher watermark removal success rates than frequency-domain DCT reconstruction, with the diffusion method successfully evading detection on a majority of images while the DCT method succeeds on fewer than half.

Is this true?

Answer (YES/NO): NO